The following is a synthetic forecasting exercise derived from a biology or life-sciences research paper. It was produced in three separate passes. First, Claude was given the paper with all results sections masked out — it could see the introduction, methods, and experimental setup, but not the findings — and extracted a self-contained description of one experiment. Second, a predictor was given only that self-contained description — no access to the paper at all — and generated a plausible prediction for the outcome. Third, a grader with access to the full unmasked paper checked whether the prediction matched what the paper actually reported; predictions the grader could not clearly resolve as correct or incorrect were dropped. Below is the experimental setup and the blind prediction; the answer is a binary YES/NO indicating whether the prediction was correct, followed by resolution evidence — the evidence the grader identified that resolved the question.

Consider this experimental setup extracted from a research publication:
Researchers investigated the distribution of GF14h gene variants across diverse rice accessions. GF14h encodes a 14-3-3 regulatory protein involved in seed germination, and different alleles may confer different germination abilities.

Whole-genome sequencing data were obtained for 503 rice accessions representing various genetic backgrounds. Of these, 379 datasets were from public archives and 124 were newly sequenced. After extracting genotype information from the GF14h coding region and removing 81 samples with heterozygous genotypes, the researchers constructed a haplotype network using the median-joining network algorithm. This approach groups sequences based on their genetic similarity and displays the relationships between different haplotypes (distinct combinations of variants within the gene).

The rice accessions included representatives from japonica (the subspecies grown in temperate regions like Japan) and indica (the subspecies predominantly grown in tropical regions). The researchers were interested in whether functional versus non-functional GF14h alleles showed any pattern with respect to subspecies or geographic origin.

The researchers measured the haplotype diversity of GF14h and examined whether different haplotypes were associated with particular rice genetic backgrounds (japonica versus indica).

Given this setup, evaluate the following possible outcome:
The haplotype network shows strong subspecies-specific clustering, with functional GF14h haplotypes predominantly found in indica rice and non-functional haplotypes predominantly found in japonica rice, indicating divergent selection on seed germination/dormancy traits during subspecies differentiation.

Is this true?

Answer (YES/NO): NO